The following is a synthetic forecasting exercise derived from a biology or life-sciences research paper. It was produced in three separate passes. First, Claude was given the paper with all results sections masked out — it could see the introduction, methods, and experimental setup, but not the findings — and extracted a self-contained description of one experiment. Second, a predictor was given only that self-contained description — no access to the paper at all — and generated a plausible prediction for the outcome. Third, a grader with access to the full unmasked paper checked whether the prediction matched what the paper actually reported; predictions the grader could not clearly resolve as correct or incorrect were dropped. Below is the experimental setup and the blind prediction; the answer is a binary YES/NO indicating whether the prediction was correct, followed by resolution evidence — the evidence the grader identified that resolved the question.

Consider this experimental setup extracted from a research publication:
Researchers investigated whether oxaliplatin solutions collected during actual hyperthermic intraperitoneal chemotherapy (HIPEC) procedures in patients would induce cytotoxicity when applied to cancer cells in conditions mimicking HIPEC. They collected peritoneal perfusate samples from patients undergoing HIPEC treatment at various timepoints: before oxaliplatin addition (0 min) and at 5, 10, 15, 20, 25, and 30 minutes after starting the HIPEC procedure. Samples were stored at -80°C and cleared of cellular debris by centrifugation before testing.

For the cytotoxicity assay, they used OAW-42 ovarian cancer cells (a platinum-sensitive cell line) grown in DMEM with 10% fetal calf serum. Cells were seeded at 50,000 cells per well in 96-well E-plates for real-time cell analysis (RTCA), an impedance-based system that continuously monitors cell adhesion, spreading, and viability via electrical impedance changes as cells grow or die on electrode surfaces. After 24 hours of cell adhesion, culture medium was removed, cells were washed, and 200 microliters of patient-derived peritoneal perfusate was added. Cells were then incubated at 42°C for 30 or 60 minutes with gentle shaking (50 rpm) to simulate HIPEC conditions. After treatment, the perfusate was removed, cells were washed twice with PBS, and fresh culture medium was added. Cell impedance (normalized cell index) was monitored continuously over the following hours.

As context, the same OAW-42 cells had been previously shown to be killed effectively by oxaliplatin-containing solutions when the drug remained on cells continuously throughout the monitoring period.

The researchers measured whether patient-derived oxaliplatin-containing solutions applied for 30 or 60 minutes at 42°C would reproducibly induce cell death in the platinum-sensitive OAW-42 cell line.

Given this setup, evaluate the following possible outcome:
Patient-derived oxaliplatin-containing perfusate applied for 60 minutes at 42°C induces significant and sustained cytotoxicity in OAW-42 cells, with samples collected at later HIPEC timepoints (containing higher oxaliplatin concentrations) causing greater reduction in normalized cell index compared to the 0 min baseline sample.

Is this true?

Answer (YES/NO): NO